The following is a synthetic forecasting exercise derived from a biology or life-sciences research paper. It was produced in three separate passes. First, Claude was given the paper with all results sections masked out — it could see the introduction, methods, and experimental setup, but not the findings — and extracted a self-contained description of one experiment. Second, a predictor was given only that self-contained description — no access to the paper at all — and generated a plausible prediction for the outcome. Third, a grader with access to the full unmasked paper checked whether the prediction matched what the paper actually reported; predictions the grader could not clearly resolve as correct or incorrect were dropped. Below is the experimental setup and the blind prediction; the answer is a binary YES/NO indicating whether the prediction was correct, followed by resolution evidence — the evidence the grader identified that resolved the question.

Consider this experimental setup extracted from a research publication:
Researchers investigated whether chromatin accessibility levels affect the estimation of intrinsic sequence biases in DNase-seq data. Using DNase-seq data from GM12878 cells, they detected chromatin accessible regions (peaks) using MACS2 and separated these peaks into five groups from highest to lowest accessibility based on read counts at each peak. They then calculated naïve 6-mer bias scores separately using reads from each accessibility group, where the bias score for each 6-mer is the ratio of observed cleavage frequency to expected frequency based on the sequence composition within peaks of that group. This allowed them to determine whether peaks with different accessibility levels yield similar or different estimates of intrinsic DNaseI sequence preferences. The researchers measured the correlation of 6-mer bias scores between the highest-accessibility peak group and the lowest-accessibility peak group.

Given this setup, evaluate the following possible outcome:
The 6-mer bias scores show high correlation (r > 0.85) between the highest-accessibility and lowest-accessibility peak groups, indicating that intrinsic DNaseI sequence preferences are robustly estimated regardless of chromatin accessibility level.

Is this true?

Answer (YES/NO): NO